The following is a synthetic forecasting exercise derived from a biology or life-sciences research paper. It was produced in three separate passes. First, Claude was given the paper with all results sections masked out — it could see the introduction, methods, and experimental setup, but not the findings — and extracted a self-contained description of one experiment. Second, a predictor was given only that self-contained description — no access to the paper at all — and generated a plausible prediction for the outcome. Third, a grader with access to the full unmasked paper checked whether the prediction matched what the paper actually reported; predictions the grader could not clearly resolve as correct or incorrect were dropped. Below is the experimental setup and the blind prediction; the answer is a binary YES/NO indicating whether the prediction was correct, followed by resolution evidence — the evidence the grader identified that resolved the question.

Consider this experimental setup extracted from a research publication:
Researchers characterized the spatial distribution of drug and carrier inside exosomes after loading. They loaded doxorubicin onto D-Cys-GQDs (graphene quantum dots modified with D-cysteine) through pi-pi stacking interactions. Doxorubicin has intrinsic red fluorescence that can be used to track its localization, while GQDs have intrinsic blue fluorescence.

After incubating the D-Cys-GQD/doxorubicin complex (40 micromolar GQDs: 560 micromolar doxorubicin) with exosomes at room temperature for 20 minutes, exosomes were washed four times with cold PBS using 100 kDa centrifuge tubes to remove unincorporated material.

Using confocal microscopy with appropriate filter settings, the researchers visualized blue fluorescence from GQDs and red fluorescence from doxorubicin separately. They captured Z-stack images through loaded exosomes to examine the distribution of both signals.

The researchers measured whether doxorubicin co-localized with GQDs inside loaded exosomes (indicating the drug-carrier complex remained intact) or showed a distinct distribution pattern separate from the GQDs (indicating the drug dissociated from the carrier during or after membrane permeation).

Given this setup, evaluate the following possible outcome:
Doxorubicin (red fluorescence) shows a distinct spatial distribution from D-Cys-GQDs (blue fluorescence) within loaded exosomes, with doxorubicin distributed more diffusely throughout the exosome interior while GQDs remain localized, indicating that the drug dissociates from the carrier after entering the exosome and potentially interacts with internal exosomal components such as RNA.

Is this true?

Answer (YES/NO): NO